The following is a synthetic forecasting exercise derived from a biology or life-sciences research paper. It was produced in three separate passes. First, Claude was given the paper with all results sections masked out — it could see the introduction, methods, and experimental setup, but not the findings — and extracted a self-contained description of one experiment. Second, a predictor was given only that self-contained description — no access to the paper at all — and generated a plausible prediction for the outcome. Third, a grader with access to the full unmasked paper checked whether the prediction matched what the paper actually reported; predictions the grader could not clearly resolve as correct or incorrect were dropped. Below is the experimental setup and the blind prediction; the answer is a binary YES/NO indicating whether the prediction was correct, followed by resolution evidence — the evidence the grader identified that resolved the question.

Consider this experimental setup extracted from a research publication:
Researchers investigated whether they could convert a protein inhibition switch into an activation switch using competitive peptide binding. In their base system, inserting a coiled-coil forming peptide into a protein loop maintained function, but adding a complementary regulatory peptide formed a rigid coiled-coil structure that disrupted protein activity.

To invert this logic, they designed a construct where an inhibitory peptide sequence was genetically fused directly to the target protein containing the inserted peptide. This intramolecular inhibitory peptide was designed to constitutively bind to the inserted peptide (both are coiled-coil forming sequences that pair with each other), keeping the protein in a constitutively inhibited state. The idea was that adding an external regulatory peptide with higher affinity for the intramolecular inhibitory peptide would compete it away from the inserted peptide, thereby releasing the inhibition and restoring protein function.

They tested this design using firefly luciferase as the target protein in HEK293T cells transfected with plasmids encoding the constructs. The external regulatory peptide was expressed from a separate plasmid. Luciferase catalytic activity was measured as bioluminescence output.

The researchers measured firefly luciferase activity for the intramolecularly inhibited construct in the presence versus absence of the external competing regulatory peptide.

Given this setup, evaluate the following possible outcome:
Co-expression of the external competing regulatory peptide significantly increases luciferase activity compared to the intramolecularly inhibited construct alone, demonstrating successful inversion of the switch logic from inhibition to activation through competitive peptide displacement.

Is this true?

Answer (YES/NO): YES